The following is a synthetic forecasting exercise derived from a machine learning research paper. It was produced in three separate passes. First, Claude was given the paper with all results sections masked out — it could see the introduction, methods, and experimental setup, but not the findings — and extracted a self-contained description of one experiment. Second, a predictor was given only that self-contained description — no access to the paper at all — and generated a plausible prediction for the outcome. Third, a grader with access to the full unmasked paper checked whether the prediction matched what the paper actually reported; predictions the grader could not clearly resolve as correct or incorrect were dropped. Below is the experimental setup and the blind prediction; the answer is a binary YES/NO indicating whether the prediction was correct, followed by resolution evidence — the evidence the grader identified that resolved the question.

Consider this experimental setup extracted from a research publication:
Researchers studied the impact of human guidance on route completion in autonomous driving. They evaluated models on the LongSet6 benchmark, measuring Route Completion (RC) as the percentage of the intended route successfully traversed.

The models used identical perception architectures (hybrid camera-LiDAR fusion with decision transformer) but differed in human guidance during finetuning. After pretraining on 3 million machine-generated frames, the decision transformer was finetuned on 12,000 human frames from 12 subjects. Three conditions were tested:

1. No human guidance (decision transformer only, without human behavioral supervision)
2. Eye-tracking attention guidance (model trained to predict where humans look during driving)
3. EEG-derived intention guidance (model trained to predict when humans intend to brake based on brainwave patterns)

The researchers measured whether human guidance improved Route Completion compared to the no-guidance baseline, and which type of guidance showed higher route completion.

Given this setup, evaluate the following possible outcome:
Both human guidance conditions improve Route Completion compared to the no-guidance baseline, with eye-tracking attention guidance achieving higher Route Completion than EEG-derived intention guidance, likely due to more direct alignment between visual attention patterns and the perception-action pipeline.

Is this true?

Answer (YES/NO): NO